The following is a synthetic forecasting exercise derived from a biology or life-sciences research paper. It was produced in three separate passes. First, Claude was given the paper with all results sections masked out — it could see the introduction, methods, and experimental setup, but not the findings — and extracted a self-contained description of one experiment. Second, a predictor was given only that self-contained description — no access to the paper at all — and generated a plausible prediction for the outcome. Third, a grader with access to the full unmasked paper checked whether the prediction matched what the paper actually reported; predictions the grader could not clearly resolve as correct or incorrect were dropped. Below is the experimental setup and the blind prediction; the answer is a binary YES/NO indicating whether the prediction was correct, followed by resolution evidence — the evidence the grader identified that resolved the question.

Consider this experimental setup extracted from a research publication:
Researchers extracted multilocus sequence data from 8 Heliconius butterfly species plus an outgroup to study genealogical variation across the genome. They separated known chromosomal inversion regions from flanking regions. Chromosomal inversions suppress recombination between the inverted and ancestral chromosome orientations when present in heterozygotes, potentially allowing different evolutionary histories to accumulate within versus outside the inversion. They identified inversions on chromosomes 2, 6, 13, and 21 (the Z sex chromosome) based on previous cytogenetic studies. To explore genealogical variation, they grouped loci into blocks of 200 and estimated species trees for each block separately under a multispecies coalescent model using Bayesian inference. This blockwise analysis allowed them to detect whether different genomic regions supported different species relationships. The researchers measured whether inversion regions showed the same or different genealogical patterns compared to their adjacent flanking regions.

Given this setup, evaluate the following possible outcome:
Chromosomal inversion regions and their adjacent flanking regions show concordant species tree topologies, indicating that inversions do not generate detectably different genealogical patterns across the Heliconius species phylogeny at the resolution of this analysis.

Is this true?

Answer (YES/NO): NO